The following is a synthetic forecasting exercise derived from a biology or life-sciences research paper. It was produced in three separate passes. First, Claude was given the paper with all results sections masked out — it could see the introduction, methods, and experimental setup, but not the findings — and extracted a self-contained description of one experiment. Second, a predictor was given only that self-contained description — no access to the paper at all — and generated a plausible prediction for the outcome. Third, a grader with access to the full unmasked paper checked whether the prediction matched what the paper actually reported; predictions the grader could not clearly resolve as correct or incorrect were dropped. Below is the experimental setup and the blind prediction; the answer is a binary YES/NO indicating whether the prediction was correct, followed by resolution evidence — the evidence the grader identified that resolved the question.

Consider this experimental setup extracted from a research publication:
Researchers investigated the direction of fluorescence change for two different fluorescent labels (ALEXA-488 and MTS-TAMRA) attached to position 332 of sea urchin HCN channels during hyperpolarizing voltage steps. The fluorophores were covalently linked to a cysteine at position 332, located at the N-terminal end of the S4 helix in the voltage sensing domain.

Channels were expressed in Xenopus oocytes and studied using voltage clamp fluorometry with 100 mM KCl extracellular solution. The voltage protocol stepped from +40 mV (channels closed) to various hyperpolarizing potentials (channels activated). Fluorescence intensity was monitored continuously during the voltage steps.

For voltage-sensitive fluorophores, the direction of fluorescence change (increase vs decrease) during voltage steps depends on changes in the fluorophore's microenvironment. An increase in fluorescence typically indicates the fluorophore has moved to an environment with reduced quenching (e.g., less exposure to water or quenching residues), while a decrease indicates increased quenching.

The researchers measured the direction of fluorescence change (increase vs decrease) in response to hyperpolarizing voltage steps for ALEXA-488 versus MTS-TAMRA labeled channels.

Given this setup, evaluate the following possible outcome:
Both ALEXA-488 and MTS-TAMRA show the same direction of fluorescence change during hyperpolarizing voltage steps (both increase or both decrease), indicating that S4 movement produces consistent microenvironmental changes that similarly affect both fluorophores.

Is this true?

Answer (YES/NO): YES